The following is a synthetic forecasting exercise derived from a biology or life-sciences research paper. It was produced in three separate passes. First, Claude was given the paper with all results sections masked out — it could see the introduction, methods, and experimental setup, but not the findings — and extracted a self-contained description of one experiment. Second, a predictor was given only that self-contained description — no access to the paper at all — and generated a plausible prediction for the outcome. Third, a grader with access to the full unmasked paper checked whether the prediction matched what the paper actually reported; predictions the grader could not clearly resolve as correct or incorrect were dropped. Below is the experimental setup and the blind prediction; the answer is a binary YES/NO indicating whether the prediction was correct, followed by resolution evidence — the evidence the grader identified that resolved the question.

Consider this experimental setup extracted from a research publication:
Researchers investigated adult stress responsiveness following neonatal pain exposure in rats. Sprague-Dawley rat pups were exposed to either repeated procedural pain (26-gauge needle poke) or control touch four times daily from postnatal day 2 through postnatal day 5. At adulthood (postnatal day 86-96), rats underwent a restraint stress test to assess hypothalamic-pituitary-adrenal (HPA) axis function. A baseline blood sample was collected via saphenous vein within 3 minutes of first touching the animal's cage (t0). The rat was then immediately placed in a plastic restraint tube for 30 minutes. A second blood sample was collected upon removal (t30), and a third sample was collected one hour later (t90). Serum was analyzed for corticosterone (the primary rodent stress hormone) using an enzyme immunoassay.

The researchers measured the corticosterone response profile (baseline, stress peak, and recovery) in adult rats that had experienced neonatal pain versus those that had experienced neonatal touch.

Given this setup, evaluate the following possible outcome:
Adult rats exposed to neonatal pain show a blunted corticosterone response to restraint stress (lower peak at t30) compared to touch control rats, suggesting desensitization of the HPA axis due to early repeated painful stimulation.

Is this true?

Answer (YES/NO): NO